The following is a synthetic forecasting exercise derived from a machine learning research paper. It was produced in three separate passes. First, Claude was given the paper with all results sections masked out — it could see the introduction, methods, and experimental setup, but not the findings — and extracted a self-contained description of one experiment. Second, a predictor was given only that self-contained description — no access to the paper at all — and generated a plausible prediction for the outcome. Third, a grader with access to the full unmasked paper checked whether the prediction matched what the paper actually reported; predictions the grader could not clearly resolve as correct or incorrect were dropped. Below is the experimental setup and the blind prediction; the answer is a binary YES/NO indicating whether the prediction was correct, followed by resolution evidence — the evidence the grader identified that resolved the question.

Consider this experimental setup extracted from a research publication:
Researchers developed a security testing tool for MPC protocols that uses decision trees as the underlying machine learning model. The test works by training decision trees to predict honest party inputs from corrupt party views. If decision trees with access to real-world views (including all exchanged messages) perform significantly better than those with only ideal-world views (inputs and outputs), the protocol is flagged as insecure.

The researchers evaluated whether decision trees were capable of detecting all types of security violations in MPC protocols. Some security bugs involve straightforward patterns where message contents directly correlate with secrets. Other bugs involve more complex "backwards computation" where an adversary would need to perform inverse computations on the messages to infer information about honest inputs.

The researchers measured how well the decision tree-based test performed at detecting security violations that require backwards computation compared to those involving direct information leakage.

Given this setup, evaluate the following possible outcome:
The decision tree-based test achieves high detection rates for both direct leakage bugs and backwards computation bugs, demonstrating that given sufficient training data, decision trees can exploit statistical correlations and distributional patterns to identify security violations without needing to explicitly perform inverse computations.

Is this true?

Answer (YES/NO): NO